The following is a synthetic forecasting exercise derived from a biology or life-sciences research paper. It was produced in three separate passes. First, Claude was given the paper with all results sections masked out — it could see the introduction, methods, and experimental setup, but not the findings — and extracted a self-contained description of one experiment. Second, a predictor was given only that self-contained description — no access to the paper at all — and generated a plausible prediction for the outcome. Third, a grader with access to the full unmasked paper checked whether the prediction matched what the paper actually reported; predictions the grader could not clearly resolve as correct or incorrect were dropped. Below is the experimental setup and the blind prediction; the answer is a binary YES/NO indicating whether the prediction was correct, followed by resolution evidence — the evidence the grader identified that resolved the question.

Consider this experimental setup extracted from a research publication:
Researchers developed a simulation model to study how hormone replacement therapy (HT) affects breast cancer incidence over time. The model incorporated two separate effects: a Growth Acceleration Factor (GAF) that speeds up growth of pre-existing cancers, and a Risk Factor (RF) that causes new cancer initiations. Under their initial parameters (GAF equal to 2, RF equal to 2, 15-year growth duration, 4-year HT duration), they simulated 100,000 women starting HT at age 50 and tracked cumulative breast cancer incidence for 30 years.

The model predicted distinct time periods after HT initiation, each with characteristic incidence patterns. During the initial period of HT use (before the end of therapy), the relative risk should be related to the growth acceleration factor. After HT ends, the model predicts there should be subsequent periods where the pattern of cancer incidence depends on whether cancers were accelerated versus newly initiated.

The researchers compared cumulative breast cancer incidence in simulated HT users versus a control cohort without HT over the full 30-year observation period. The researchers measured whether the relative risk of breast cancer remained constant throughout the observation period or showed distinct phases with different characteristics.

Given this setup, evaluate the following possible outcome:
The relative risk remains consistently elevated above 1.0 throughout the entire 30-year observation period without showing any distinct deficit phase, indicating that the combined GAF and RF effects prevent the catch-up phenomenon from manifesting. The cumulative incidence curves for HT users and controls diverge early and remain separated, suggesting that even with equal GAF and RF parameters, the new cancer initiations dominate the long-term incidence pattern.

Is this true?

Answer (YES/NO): NO